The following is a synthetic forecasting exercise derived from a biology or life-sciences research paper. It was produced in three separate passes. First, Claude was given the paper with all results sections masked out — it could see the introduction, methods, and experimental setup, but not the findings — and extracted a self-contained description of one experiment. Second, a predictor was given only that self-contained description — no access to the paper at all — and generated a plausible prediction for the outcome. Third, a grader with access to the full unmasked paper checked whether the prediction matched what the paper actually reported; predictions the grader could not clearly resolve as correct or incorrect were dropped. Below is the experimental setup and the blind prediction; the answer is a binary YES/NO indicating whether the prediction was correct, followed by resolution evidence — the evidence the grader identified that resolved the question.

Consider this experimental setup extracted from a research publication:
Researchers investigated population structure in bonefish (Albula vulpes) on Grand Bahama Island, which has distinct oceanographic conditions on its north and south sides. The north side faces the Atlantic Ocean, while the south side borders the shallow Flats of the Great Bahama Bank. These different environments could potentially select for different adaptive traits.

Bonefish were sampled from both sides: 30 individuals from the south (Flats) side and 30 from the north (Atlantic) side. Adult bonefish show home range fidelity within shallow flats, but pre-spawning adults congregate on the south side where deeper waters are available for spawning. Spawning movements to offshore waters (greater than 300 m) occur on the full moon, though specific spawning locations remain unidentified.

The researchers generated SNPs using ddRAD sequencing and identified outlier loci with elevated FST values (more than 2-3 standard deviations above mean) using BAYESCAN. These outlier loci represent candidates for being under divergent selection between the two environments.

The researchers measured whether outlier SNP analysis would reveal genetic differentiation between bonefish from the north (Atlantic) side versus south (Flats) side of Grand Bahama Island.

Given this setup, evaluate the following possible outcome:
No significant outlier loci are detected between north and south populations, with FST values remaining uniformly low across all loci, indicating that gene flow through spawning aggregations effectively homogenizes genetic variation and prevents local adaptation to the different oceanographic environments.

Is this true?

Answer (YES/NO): NO